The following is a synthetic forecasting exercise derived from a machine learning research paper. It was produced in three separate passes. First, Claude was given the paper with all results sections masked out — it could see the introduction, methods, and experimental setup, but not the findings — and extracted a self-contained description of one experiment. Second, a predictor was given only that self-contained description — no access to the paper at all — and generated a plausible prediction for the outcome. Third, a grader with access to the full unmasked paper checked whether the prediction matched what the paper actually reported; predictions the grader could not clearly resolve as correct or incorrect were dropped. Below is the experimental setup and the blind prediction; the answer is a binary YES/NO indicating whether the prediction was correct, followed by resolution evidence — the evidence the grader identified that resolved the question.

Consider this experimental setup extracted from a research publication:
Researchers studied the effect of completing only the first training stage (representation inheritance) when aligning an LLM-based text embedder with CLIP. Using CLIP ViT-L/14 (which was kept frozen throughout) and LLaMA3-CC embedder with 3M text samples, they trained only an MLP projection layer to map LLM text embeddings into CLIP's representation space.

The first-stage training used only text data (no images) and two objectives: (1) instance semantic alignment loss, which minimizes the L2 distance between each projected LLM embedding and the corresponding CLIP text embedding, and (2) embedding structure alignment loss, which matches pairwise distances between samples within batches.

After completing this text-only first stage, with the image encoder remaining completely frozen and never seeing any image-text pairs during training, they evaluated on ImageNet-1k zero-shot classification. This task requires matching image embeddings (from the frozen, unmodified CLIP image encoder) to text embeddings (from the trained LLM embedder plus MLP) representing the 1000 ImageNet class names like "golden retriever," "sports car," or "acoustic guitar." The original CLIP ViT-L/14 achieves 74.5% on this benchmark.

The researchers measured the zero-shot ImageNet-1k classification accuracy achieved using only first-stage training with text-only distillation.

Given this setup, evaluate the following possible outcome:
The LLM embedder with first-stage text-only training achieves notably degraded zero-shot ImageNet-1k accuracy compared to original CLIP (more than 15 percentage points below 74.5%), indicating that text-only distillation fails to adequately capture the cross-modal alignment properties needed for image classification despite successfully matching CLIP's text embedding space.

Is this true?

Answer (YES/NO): NO